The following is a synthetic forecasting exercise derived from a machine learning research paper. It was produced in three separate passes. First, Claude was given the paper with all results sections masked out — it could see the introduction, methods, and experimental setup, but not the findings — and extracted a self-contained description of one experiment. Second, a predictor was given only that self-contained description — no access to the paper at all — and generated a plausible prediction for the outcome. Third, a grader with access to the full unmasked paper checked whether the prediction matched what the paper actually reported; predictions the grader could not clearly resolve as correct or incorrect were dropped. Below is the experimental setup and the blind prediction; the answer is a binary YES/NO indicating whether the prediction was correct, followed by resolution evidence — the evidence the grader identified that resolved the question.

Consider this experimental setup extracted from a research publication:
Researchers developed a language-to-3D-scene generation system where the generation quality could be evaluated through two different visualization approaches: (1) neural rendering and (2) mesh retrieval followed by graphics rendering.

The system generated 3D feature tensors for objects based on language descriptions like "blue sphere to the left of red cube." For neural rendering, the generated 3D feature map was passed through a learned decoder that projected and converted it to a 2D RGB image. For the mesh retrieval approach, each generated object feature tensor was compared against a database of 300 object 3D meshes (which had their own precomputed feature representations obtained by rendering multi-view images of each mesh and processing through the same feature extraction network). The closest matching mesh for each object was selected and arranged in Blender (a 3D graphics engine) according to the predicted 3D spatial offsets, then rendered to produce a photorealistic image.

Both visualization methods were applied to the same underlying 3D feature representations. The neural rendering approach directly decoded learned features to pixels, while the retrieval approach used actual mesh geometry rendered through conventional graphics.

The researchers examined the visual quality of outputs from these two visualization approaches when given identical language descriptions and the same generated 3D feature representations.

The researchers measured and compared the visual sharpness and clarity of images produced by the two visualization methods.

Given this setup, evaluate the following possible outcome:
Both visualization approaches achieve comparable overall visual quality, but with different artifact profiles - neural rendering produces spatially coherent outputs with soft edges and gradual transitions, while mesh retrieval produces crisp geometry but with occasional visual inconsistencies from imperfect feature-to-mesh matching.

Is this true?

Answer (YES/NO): NO